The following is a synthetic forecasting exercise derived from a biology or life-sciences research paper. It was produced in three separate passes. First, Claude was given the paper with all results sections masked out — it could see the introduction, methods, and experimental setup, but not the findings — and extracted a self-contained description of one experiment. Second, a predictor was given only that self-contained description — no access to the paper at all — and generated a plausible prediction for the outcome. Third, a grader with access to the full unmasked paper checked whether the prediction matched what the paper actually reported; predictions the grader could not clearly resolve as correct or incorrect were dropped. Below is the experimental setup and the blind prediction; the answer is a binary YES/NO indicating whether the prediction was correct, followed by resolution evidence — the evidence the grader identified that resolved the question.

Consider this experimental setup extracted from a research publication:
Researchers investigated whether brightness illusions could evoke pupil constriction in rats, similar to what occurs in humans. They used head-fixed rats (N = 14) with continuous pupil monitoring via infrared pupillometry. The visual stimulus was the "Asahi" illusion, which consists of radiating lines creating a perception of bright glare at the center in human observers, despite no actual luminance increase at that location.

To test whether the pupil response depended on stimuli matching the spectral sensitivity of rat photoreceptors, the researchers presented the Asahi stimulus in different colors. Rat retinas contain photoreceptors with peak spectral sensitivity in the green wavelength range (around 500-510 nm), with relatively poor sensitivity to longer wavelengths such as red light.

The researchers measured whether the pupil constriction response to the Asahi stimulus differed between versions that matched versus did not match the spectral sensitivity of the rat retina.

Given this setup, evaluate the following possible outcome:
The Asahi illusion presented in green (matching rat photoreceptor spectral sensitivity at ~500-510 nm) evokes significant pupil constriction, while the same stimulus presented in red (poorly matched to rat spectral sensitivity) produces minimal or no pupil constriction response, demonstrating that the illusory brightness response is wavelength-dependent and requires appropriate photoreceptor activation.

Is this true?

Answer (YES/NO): NO